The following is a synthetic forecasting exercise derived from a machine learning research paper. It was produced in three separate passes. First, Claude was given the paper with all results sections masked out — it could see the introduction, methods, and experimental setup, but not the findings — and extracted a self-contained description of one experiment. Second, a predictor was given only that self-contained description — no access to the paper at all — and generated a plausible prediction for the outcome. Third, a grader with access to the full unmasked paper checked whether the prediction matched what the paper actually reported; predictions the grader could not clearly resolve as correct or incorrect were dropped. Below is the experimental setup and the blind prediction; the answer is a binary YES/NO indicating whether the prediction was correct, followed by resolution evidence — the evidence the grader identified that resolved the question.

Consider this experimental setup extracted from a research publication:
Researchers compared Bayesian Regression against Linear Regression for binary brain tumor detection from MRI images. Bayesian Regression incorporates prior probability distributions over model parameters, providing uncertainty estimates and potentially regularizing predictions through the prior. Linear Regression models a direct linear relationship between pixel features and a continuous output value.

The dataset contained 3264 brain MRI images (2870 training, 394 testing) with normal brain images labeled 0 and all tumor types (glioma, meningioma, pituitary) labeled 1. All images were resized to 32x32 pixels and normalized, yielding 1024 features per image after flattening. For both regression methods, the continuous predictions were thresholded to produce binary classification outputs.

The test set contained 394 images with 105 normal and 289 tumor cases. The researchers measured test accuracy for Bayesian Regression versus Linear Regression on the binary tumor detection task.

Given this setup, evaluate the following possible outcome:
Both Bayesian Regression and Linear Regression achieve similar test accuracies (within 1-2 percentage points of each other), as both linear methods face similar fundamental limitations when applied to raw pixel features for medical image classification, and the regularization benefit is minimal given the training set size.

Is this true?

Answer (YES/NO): YES